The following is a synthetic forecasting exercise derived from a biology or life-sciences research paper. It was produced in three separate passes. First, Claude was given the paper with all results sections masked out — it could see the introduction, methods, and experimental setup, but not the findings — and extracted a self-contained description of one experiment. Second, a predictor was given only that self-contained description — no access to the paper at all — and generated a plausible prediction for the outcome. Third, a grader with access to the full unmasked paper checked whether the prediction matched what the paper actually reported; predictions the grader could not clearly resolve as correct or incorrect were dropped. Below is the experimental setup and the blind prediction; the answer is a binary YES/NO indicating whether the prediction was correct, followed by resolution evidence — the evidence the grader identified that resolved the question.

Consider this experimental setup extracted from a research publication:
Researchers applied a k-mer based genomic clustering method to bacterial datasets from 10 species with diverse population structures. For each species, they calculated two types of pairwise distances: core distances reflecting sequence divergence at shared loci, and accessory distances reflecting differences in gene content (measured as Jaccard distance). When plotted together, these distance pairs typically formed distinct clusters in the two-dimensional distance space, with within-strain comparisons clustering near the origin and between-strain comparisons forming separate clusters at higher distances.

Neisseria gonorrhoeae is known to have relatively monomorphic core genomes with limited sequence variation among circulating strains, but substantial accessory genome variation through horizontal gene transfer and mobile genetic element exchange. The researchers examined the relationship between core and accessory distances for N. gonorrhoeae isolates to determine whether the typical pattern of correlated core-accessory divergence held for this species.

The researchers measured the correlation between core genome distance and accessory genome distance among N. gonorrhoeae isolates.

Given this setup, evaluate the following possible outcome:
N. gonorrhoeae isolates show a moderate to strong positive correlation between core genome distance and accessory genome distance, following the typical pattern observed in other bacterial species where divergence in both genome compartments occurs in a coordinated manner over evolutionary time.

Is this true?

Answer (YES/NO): NO